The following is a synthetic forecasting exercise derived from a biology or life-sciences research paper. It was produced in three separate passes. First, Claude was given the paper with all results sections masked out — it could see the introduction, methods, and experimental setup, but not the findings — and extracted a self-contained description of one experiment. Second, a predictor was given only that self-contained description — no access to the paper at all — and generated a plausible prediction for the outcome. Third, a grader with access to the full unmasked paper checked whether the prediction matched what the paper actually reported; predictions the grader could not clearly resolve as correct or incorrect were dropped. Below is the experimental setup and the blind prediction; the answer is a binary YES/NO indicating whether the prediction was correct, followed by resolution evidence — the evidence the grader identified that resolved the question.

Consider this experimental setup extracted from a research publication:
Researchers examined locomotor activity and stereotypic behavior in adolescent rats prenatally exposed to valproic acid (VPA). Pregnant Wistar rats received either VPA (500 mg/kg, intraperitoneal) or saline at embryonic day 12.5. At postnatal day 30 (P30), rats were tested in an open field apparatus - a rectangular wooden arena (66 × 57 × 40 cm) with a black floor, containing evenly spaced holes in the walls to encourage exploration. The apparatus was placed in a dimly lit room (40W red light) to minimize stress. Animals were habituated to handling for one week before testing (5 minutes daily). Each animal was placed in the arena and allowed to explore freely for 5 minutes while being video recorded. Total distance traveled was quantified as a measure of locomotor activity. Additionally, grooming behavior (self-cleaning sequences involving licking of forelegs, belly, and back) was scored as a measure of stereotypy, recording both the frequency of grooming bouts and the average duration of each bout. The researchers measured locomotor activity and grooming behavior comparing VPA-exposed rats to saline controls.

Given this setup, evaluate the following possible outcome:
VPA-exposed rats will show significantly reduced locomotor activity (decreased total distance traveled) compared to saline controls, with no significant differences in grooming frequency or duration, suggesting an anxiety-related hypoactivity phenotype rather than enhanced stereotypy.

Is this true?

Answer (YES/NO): NO